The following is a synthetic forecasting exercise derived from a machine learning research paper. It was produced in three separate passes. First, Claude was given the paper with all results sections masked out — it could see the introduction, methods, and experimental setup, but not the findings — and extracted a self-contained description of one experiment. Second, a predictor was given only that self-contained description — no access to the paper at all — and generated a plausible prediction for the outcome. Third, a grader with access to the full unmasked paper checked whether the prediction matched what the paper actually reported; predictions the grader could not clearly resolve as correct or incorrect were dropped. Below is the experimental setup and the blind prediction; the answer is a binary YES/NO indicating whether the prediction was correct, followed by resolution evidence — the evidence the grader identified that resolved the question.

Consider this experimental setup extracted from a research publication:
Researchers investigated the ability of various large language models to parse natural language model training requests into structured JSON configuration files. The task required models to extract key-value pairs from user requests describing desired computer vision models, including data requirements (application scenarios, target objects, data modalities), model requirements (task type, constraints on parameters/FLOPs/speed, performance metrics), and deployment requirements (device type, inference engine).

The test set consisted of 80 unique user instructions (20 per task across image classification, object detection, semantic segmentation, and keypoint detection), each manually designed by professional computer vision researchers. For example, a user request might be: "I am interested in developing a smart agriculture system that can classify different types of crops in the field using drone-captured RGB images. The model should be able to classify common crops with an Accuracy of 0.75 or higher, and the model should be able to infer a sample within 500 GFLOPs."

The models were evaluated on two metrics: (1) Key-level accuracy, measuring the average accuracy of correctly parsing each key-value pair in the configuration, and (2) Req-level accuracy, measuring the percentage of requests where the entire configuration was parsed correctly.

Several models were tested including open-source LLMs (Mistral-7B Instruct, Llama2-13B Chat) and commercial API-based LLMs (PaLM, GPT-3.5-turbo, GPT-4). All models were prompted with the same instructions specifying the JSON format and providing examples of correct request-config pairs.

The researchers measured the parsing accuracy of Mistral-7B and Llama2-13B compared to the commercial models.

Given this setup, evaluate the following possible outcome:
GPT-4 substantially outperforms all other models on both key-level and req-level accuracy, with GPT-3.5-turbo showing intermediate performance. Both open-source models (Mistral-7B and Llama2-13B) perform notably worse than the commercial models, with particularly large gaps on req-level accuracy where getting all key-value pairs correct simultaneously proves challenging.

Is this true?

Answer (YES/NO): NO